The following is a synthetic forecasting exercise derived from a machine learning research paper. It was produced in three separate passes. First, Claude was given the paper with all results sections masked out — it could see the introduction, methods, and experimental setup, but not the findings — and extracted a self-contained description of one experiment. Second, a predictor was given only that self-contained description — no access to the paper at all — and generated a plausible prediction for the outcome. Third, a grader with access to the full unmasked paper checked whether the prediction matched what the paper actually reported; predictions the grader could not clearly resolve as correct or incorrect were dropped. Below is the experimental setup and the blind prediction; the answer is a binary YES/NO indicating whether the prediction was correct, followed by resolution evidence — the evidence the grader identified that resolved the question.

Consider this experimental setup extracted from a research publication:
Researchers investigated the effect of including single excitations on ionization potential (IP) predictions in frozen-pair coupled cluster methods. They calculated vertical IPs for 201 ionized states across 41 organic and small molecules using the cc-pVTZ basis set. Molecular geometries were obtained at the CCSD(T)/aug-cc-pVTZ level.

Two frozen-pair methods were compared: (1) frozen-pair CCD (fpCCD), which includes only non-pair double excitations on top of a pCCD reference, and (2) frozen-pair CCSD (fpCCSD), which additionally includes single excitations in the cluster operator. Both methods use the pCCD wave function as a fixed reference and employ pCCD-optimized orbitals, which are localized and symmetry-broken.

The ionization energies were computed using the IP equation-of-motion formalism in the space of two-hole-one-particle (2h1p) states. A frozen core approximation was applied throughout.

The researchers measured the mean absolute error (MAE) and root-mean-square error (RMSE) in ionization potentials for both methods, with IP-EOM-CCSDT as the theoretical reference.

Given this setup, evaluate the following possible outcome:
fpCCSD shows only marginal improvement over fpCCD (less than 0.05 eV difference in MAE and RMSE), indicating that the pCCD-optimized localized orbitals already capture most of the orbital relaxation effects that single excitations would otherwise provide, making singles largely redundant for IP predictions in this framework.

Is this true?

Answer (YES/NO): NO